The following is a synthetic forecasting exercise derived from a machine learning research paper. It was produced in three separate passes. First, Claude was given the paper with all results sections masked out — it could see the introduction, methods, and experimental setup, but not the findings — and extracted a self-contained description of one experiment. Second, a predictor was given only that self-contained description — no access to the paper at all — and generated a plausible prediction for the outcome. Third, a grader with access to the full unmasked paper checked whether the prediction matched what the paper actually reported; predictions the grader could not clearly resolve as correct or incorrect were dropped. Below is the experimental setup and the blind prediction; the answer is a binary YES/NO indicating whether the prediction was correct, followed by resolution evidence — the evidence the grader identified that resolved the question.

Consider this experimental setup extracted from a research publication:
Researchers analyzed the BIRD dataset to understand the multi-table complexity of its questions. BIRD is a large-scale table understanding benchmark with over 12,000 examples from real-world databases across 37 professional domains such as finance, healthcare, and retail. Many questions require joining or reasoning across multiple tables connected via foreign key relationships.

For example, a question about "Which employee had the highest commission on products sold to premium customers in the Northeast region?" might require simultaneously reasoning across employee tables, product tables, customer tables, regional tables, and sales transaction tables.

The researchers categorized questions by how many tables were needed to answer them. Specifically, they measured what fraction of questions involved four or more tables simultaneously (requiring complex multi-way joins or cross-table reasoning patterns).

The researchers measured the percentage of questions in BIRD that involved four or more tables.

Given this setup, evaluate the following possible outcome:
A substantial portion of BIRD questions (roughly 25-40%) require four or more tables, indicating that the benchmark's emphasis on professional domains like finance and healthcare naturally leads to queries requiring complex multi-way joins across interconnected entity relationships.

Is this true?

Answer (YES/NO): NO